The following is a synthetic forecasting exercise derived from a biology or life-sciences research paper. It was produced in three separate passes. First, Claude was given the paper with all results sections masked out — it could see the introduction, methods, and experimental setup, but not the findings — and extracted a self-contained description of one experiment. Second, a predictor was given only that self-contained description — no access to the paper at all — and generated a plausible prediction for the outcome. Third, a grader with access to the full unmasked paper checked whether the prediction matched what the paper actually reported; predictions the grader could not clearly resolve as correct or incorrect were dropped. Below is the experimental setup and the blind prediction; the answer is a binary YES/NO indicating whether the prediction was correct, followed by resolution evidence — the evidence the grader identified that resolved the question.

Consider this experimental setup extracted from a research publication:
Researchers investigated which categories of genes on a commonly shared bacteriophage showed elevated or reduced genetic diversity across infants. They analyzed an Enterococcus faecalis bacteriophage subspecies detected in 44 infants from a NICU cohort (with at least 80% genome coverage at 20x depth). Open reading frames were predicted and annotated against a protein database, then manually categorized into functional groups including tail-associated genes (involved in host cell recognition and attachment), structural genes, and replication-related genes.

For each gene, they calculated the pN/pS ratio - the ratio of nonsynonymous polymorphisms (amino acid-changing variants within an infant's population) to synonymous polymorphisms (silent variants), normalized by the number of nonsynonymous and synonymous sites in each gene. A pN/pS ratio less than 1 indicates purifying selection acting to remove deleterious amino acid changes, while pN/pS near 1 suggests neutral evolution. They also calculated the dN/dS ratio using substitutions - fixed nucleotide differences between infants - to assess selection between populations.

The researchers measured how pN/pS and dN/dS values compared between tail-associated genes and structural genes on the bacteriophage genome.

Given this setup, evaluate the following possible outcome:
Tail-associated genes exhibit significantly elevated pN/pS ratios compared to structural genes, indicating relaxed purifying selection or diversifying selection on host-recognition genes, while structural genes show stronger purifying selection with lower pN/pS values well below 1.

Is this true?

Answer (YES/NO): NO